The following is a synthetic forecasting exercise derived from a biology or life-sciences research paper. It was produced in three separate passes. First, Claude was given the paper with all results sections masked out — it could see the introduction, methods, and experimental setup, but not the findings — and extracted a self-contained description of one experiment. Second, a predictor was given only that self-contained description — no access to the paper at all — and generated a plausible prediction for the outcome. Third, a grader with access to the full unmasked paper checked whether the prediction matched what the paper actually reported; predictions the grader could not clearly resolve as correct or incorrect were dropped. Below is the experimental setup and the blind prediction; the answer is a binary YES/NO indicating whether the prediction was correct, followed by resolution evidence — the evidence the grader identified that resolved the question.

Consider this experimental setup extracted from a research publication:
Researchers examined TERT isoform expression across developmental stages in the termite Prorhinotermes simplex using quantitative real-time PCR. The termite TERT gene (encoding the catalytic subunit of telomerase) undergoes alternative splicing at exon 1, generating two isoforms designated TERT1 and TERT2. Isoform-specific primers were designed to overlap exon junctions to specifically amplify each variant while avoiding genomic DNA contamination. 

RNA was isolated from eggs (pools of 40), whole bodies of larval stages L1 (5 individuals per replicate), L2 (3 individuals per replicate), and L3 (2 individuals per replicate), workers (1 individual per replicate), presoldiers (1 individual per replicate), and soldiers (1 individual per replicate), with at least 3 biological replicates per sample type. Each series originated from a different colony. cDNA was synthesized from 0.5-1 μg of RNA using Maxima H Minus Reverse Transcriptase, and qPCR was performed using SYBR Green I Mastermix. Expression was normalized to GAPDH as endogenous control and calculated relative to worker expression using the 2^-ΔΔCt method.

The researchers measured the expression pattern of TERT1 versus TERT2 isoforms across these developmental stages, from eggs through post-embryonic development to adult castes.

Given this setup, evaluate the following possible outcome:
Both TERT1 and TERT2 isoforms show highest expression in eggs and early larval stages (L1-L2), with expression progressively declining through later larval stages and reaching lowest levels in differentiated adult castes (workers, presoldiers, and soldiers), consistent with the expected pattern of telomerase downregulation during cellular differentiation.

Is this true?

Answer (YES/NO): YES